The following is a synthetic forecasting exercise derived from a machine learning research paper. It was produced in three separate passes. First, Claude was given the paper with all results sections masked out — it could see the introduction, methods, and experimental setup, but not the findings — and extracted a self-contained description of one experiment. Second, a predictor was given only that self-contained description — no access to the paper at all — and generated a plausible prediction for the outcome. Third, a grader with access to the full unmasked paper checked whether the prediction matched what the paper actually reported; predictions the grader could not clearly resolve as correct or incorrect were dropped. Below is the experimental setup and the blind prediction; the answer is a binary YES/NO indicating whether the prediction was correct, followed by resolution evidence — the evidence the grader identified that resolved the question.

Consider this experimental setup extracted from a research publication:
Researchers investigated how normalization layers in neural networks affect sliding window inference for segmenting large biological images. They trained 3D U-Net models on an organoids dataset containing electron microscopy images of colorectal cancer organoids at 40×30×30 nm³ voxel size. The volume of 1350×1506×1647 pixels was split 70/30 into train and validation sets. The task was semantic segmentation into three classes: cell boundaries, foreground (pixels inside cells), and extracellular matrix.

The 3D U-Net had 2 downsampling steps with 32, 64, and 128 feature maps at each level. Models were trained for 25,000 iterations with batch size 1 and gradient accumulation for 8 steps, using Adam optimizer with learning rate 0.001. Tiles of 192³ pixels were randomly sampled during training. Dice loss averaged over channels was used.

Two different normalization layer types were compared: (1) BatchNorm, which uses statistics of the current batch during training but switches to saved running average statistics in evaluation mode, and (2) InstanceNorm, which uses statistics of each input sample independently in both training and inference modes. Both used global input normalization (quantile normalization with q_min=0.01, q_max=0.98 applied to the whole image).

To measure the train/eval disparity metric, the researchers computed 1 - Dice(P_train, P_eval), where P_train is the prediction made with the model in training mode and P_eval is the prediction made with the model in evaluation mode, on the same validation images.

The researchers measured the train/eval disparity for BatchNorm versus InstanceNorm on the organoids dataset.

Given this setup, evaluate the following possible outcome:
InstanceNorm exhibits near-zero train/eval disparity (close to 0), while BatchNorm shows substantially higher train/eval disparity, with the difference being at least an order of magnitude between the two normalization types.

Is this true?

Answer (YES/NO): YES